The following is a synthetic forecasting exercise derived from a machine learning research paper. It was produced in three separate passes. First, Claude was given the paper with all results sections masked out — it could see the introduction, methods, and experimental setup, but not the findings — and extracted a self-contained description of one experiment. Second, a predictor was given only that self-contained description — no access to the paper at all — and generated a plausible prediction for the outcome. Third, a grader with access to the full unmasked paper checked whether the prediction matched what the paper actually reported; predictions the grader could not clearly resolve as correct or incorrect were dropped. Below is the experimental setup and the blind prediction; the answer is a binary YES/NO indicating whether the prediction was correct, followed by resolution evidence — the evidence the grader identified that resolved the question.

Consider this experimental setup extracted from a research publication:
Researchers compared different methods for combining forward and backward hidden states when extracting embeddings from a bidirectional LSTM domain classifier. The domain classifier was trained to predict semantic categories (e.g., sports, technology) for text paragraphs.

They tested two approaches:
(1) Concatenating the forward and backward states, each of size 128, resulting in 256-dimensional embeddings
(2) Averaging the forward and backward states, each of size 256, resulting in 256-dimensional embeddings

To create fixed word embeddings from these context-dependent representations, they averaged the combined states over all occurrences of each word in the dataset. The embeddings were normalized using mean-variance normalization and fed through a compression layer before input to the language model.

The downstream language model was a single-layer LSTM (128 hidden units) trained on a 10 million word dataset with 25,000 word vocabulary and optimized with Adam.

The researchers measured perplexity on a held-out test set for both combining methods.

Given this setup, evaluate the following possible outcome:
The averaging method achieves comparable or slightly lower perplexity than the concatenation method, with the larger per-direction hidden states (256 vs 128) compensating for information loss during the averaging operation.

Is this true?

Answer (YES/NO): NO